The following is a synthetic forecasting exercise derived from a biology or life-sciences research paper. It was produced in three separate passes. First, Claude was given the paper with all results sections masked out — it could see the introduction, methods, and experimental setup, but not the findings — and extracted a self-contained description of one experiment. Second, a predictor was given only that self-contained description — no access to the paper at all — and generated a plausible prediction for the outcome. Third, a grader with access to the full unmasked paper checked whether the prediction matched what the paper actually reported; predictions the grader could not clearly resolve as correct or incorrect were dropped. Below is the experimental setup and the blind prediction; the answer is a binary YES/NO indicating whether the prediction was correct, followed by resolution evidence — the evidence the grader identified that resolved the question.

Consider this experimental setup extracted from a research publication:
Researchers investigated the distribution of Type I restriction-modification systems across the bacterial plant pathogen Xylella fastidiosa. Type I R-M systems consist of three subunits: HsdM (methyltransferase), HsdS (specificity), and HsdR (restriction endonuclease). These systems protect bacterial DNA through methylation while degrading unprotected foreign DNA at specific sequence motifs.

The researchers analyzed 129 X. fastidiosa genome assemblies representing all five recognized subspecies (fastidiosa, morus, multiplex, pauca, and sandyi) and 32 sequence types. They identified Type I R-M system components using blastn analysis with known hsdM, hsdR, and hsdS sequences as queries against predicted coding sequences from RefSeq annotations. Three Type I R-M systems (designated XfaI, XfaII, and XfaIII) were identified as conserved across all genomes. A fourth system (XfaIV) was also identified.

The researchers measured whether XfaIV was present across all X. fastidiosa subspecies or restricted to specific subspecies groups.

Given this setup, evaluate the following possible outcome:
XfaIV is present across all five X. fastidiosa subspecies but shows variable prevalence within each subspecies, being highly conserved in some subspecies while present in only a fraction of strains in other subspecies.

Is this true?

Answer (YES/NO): NO